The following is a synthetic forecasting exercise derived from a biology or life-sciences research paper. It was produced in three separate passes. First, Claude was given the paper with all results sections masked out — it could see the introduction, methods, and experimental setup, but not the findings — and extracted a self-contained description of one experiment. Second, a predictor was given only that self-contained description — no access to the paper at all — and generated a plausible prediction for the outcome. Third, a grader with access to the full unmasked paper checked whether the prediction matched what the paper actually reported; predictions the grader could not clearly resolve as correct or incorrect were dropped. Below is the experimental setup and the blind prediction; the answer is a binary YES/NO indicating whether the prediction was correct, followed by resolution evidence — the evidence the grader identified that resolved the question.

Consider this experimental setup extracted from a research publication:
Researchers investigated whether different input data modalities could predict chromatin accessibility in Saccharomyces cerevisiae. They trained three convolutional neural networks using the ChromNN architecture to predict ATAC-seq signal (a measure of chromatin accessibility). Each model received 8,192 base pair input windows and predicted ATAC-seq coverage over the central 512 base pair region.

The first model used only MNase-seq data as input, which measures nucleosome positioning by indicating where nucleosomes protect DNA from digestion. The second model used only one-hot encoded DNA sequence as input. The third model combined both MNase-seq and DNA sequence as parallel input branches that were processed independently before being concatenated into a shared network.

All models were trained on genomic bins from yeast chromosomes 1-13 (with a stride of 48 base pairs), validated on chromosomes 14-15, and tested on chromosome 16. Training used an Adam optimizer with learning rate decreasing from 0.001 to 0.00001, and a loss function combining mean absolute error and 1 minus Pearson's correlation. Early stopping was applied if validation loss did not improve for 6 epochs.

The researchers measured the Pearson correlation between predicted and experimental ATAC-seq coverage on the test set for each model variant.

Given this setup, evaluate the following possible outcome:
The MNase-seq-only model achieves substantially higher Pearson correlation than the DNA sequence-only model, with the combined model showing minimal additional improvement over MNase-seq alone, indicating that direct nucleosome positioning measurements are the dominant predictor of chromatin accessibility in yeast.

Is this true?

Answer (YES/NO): NO